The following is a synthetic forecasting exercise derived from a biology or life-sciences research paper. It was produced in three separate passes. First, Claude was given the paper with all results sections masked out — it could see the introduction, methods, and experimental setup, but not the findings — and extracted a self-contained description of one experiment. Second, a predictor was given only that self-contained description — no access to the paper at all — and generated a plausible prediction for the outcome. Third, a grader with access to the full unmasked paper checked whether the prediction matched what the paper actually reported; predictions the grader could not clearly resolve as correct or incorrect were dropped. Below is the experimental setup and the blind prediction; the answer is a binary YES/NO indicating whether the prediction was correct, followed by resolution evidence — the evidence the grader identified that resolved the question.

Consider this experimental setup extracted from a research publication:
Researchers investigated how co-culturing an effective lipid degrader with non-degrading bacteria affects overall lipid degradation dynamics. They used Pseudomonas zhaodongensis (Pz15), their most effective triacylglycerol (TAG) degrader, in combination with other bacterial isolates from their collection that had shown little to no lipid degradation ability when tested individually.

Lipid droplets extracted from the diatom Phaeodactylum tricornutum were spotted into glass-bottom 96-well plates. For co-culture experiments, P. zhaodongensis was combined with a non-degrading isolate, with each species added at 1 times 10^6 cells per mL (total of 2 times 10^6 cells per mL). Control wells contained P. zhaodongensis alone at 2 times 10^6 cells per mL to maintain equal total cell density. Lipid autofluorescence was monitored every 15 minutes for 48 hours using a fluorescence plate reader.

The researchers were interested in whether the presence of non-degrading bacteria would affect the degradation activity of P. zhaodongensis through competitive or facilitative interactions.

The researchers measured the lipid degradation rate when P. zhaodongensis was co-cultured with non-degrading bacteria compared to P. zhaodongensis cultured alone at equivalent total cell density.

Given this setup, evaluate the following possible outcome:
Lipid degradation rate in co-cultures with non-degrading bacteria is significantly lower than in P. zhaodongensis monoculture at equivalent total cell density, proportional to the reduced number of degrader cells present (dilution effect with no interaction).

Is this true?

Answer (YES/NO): NO